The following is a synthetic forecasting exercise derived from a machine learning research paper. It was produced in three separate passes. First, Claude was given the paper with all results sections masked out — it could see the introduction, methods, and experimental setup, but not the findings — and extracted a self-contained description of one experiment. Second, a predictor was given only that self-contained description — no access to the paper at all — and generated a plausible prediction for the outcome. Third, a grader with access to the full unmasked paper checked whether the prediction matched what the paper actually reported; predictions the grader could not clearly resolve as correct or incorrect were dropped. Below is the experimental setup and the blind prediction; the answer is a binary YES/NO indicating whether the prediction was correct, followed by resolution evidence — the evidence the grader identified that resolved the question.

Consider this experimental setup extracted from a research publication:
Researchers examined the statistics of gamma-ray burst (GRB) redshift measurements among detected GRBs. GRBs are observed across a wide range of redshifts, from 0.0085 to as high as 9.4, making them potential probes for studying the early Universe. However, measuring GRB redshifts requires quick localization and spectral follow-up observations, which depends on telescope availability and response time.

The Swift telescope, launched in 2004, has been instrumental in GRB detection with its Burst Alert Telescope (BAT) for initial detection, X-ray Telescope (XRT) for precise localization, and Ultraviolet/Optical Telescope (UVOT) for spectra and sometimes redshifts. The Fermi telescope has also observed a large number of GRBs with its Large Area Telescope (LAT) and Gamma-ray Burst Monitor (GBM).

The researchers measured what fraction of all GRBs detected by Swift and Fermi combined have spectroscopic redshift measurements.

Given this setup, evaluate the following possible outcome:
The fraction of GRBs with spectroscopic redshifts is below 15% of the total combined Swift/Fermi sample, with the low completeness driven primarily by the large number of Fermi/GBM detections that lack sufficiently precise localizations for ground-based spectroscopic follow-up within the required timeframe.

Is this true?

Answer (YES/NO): YES